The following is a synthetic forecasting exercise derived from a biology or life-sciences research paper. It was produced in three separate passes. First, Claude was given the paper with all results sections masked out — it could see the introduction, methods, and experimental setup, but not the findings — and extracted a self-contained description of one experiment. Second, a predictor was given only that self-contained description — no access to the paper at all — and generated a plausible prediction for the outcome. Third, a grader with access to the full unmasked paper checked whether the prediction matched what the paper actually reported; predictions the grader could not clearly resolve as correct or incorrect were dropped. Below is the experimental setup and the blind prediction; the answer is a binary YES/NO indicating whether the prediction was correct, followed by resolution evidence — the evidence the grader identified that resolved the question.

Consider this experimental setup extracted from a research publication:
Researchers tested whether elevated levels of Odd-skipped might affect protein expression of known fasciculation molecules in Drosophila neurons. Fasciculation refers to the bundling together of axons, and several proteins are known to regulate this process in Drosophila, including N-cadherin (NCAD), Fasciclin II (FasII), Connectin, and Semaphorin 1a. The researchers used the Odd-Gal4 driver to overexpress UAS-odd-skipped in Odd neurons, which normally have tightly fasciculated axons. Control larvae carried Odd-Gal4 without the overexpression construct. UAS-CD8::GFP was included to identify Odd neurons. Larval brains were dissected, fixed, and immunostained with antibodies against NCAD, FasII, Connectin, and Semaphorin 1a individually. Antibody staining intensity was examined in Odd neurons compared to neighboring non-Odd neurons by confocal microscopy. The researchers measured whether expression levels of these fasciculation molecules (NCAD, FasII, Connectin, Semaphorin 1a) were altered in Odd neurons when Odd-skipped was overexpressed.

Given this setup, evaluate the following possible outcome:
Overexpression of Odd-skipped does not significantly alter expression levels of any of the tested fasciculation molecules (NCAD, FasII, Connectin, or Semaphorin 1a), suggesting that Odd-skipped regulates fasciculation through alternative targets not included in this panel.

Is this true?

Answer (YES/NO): YES